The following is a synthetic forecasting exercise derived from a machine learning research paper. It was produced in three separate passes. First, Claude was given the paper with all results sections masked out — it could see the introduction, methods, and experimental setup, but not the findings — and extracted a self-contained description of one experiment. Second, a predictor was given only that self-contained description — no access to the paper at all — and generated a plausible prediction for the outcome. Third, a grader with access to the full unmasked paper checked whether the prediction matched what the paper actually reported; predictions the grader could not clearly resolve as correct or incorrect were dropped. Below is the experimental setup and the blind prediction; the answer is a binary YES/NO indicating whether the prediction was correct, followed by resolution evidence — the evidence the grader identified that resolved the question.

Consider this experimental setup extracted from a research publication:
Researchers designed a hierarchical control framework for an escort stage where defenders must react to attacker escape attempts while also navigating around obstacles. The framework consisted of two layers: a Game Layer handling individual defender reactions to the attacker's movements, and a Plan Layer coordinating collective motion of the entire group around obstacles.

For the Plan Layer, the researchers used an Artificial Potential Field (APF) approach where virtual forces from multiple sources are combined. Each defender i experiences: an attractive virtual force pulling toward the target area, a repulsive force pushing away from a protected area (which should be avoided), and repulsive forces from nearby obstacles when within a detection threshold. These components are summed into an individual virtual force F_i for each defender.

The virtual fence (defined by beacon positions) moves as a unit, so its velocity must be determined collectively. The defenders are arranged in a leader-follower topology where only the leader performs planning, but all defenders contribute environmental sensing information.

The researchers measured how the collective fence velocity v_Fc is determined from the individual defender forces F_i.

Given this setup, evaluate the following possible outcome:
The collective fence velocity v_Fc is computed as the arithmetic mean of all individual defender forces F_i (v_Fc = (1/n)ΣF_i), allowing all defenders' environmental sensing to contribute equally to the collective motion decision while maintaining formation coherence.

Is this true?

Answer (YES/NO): NO